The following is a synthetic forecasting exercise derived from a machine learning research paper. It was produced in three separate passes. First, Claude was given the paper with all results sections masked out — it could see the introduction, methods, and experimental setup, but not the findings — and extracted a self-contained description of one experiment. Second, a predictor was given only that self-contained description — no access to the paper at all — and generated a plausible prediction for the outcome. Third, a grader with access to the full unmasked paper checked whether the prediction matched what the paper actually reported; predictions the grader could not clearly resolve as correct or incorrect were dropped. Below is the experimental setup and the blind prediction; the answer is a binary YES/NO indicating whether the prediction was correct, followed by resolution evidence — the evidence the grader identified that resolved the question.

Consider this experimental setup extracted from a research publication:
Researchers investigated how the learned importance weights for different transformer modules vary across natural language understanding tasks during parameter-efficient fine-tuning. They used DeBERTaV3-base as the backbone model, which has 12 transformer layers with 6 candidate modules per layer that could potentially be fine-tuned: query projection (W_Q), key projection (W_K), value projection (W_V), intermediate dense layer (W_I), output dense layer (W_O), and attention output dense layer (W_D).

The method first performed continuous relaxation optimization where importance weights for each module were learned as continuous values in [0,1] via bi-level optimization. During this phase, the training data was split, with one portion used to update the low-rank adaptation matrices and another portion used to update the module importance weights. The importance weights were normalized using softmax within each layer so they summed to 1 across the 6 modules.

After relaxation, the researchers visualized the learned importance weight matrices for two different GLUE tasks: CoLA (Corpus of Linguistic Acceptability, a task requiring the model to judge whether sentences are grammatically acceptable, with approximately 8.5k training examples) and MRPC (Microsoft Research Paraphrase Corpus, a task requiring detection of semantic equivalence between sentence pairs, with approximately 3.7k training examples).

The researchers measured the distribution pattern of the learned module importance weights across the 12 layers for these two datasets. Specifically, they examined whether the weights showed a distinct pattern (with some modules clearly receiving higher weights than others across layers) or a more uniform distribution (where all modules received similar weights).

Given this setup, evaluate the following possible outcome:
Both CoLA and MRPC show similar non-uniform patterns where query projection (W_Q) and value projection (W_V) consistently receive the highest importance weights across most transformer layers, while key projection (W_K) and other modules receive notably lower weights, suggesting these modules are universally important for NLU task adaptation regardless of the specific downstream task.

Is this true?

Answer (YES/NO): NO